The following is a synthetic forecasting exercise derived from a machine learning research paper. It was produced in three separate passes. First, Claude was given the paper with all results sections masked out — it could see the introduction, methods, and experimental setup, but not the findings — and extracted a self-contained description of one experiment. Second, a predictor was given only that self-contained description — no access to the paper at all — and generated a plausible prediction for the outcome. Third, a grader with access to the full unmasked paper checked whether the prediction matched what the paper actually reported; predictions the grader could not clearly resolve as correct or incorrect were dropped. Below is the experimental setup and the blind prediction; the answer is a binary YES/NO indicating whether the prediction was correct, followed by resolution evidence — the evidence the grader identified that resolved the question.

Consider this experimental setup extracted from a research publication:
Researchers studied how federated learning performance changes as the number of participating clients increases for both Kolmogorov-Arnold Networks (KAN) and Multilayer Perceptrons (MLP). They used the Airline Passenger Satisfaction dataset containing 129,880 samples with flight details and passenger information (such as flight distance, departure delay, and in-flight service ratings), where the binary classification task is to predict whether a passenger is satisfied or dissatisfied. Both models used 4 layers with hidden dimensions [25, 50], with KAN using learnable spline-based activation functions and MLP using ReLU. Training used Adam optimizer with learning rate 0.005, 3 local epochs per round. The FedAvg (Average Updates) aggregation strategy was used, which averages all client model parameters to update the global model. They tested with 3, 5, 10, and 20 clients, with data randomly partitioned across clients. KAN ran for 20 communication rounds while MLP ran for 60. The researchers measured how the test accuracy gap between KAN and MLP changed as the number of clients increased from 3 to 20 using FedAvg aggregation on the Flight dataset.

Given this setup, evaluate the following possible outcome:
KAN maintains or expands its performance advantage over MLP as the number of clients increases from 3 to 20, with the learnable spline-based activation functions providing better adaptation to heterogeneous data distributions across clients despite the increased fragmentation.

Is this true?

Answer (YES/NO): YES